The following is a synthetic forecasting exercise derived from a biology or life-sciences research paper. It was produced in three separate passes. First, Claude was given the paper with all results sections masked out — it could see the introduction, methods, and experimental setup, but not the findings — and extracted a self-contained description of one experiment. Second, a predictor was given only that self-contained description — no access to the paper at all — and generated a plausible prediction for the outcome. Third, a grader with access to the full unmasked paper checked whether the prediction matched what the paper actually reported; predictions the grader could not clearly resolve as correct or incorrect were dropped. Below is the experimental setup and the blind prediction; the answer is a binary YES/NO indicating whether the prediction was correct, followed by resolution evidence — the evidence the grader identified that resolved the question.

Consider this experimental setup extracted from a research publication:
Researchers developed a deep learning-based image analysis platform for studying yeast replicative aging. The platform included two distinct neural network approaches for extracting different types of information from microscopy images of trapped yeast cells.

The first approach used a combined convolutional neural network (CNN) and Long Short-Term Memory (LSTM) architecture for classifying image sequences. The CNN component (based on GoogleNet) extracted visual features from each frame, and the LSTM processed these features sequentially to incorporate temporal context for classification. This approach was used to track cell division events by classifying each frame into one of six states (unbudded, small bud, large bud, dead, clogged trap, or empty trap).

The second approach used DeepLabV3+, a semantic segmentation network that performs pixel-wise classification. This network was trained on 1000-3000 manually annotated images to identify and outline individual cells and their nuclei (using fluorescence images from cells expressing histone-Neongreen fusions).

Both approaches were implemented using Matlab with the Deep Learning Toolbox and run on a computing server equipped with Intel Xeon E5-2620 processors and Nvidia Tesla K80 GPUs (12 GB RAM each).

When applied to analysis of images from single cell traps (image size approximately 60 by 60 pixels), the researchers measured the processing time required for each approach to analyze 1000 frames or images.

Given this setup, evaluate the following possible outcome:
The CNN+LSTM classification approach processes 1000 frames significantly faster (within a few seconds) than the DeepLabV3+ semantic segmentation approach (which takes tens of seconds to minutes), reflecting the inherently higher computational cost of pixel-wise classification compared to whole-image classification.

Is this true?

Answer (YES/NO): YES